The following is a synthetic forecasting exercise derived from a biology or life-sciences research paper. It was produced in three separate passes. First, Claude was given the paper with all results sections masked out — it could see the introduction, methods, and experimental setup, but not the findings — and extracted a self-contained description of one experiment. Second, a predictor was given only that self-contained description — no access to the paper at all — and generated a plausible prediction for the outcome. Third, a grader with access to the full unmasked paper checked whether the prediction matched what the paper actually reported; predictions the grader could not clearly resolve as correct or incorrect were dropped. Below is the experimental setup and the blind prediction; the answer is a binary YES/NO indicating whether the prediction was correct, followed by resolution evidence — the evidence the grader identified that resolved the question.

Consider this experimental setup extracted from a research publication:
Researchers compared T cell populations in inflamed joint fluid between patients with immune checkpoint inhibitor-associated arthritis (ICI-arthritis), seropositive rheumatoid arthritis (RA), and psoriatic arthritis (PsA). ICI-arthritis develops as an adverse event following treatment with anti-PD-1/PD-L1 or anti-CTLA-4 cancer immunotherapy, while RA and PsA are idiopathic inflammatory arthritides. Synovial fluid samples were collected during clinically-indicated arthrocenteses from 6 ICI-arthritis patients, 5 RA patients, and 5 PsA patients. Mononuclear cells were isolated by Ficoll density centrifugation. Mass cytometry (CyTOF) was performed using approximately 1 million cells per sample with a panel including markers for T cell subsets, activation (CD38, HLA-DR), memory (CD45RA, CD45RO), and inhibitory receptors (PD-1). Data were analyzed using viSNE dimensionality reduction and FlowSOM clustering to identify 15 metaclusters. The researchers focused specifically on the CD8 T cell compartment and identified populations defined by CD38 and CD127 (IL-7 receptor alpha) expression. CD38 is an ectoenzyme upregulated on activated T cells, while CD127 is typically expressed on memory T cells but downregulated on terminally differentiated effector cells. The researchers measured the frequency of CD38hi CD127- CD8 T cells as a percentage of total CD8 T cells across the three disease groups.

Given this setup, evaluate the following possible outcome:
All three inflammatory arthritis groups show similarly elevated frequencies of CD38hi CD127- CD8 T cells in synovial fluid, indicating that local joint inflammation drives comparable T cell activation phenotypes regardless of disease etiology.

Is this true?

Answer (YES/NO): NO